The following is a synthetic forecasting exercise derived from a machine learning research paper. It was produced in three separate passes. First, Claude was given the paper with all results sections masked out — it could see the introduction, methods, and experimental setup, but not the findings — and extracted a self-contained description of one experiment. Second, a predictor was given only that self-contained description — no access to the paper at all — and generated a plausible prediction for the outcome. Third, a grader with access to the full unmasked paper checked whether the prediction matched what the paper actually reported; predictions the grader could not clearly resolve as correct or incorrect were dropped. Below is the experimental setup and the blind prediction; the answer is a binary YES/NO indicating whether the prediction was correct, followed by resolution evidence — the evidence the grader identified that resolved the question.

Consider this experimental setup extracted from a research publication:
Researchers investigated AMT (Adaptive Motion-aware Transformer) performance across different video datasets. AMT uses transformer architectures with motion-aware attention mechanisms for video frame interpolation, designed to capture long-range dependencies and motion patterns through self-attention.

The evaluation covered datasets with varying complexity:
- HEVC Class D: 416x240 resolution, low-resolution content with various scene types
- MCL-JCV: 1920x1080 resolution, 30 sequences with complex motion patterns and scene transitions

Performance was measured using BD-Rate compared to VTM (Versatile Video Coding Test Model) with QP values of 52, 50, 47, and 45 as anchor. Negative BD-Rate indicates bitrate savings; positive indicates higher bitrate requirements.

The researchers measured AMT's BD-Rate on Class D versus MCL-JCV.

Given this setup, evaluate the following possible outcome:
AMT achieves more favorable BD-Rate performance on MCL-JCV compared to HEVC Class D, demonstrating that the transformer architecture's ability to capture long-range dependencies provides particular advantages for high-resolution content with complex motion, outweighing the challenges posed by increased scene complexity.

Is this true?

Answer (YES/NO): NO